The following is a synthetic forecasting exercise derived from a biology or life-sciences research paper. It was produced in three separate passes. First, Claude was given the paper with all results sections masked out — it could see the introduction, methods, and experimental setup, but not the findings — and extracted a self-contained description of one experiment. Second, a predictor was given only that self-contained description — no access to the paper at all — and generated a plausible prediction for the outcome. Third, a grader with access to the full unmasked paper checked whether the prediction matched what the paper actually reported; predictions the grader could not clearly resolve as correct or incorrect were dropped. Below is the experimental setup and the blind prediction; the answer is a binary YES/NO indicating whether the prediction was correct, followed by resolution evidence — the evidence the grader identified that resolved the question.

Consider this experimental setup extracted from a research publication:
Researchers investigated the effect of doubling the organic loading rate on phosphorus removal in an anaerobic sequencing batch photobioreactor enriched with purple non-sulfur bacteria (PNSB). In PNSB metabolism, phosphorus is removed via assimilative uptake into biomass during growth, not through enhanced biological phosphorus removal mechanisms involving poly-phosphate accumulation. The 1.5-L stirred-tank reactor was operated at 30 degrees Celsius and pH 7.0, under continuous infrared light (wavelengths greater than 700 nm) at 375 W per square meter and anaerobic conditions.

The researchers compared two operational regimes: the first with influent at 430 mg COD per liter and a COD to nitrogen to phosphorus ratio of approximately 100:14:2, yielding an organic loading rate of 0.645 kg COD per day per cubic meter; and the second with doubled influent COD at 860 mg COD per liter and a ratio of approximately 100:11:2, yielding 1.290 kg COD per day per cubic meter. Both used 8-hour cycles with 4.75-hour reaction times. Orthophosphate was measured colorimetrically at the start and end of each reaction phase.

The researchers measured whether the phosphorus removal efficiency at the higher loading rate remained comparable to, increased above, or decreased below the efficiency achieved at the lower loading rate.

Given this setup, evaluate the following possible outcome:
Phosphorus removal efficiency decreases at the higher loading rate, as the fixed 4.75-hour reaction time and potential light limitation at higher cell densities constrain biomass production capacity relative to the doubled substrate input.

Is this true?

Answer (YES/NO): NO